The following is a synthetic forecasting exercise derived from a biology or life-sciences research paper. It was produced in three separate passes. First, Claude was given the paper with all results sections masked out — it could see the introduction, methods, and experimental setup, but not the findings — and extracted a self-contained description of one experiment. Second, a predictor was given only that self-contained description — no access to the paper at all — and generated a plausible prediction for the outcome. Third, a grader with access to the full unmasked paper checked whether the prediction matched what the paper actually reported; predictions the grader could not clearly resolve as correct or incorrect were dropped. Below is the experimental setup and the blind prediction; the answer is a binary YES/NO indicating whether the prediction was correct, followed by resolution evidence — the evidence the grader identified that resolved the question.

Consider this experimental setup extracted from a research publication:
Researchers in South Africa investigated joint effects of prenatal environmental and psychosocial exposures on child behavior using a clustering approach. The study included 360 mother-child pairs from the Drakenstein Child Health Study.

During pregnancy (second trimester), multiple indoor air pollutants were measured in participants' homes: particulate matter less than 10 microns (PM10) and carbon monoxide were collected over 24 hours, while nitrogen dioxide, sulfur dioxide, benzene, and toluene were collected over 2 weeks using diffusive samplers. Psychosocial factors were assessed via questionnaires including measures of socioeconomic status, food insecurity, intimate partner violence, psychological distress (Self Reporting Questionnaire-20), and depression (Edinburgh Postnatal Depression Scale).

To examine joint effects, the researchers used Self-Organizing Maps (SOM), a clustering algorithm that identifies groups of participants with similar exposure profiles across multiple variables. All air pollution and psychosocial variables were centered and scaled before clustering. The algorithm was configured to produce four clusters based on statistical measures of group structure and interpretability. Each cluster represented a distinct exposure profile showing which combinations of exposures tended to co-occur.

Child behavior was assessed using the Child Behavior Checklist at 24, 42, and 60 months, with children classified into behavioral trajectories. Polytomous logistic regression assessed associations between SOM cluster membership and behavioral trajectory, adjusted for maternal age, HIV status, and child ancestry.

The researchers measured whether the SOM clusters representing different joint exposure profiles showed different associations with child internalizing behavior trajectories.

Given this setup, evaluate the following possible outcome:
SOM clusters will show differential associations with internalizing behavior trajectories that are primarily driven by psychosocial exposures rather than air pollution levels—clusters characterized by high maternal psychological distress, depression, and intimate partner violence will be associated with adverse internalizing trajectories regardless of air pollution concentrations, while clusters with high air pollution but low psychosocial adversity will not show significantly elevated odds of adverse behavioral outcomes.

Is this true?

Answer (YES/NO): NO